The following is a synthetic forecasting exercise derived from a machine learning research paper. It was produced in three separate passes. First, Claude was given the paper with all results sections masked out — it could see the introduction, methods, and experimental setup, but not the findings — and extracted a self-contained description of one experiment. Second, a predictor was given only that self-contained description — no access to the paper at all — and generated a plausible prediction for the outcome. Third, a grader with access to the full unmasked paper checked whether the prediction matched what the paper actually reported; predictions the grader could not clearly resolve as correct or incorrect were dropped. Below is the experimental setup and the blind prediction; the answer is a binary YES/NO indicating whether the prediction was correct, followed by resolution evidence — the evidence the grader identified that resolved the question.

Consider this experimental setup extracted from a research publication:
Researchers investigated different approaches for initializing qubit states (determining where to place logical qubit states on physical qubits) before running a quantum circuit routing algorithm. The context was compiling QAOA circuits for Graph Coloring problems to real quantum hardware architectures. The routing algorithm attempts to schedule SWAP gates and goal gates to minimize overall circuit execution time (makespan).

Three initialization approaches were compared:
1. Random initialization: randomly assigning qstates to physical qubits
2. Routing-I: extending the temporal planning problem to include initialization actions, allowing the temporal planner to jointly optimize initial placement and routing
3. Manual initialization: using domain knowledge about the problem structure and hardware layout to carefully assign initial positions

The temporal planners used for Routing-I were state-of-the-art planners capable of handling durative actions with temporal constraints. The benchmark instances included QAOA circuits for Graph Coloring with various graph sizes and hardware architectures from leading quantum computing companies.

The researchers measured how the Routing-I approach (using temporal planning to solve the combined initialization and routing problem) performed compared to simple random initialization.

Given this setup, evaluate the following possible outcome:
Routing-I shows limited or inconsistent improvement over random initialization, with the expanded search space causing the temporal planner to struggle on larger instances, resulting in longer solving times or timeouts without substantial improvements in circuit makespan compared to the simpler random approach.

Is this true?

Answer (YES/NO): YES